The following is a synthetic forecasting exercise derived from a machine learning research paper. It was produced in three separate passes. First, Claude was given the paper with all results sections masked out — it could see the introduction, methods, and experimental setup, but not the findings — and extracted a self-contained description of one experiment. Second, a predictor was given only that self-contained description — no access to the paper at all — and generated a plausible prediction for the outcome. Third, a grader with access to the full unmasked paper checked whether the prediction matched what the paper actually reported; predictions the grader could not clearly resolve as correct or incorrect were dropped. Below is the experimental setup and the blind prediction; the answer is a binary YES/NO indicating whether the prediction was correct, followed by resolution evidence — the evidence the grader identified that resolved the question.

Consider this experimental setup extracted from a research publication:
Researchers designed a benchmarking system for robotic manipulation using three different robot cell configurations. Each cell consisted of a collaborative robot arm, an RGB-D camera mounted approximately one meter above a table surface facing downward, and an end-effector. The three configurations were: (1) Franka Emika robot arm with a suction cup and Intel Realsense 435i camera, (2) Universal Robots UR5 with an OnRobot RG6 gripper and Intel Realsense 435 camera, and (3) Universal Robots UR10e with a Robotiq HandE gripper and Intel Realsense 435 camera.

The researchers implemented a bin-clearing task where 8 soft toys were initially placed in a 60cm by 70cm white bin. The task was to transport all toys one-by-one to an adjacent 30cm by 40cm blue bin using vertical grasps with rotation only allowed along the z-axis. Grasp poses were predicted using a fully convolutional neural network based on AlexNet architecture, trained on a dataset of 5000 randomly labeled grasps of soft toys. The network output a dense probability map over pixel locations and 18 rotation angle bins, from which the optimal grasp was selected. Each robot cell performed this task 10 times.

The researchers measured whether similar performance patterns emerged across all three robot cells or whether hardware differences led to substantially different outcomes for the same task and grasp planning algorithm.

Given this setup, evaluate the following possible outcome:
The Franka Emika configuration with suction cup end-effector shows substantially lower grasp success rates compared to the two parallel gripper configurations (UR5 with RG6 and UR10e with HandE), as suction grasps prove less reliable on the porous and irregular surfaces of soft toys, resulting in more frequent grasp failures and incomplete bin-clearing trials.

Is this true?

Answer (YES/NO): NO